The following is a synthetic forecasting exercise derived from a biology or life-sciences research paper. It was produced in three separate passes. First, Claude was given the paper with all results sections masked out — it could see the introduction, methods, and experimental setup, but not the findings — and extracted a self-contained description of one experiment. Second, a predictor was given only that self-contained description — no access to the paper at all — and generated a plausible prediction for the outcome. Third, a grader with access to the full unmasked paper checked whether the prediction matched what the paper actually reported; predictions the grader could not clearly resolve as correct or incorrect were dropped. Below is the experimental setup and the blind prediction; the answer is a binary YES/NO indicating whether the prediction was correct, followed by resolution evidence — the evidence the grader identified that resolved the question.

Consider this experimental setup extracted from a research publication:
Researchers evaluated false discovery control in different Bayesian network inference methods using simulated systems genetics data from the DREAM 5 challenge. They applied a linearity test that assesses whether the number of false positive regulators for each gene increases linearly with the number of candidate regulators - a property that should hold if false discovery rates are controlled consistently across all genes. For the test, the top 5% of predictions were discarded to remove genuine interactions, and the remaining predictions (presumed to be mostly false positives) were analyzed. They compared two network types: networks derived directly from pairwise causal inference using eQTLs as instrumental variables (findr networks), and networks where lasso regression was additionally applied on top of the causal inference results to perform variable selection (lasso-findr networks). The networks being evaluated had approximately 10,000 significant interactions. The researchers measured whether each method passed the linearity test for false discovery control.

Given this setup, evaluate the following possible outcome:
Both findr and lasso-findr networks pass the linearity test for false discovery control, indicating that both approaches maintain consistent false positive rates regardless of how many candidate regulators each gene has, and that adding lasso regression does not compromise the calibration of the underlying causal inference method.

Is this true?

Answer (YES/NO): NO